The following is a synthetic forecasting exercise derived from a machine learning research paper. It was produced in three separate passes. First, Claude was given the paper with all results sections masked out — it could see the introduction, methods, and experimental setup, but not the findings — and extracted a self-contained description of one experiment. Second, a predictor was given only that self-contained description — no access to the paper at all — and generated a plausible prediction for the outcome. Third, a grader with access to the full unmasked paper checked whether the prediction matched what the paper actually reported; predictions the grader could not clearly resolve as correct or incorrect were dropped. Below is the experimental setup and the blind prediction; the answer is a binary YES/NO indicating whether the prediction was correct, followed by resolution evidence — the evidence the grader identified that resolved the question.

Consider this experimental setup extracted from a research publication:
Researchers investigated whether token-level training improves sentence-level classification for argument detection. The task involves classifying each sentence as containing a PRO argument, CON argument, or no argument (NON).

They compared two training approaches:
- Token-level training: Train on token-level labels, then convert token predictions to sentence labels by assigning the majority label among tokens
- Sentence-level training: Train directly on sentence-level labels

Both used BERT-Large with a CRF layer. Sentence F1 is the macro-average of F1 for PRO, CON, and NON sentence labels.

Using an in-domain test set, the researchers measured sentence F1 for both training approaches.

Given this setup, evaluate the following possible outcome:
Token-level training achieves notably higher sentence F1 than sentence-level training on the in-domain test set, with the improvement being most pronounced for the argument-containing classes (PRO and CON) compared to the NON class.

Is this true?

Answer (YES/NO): NO